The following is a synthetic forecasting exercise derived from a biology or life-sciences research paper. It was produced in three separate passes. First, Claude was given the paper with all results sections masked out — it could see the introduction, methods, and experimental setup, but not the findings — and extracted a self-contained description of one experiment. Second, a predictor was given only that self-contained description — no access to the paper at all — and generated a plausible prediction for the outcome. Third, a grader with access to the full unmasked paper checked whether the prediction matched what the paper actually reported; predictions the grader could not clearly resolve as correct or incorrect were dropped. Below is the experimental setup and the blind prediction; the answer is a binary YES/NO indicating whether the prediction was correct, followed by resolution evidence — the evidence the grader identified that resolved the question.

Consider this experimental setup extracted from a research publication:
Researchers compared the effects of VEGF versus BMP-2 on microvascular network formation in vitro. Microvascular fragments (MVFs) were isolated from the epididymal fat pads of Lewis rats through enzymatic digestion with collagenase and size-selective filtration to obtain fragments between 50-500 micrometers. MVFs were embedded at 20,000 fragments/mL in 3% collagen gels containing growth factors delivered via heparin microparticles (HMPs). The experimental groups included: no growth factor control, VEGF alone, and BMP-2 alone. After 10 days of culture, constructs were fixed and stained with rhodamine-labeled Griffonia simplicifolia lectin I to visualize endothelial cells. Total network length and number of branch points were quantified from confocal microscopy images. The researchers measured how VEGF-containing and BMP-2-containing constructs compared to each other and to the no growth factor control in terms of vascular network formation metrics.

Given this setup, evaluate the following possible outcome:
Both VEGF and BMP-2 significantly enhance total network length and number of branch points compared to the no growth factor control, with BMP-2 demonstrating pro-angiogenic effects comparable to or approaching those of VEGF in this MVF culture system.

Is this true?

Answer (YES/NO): NO